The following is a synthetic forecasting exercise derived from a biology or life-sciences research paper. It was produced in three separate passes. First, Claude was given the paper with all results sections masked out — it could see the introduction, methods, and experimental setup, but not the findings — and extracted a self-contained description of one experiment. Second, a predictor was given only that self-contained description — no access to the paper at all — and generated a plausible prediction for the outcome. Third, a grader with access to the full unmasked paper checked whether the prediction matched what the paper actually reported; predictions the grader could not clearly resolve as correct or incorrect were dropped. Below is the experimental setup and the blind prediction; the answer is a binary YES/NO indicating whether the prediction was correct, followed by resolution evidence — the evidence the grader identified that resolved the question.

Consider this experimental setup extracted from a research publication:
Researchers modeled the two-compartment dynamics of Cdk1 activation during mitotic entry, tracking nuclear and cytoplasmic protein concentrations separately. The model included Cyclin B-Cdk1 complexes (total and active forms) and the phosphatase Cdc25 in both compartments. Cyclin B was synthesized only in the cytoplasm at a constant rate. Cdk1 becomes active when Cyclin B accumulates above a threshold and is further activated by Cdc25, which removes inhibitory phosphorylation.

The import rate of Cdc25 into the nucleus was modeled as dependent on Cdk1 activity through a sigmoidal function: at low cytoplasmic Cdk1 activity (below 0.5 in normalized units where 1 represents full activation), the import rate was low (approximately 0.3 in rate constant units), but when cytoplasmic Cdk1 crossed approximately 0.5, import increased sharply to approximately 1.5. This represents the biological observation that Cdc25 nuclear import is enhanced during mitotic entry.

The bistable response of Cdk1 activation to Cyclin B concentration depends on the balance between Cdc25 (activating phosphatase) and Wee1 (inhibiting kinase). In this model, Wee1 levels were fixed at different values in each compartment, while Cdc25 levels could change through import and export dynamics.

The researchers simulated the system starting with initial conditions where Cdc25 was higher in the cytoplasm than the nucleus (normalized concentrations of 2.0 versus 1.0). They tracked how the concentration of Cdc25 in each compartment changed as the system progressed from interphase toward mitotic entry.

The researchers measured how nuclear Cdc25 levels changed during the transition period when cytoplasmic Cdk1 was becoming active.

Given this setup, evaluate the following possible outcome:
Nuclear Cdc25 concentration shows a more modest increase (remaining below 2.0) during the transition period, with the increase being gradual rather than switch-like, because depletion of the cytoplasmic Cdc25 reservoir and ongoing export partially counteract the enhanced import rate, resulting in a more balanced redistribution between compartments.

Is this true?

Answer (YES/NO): NO